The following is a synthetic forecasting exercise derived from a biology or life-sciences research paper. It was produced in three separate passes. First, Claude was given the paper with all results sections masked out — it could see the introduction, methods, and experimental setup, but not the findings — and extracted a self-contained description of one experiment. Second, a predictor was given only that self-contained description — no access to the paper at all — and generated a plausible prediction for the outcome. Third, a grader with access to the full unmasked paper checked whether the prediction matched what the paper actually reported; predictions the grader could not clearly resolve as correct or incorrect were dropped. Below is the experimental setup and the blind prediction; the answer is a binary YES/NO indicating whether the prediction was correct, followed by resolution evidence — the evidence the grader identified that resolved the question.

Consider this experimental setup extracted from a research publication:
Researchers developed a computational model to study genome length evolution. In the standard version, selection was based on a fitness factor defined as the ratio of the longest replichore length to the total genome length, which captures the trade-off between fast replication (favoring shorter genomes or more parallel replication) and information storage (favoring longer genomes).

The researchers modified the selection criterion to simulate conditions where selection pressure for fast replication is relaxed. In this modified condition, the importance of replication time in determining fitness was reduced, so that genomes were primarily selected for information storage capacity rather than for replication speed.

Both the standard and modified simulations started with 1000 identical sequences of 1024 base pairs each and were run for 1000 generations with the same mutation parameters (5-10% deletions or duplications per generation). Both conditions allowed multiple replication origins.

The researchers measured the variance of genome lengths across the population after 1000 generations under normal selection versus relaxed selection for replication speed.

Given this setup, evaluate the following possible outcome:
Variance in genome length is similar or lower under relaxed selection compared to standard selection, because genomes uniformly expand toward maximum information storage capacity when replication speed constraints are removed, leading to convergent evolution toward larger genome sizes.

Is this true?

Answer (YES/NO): NO